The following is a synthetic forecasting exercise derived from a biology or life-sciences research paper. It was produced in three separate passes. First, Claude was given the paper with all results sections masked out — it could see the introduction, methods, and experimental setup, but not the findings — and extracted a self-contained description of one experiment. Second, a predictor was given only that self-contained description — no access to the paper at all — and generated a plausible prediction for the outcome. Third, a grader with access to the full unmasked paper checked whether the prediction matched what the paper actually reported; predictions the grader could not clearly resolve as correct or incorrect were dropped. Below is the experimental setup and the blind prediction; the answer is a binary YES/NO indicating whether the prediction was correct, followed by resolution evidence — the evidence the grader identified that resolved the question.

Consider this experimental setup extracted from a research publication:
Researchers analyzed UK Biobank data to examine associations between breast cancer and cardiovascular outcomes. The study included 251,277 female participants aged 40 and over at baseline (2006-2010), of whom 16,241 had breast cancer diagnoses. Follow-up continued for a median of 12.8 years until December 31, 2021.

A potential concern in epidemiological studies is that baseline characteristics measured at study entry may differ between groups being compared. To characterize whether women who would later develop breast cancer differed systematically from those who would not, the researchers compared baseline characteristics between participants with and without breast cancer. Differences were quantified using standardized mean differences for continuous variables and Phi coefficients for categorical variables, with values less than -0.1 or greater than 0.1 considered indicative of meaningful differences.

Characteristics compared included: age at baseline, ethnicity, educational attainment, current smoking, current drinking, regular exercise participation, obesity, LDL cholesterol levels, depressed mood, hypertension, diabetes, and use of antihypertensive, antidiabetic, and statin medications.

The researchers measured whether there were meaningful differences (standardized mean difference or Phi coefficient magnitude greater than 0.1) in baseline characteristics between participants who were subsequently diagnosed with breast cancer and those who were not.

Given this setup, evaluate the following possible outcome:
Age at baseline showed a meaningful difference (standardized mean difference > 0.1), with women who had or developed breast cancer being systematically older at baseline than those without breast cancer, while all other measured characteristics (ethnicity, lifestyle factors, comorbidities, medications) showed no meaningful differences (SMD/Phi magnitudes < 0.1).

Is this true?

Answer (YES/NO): YES